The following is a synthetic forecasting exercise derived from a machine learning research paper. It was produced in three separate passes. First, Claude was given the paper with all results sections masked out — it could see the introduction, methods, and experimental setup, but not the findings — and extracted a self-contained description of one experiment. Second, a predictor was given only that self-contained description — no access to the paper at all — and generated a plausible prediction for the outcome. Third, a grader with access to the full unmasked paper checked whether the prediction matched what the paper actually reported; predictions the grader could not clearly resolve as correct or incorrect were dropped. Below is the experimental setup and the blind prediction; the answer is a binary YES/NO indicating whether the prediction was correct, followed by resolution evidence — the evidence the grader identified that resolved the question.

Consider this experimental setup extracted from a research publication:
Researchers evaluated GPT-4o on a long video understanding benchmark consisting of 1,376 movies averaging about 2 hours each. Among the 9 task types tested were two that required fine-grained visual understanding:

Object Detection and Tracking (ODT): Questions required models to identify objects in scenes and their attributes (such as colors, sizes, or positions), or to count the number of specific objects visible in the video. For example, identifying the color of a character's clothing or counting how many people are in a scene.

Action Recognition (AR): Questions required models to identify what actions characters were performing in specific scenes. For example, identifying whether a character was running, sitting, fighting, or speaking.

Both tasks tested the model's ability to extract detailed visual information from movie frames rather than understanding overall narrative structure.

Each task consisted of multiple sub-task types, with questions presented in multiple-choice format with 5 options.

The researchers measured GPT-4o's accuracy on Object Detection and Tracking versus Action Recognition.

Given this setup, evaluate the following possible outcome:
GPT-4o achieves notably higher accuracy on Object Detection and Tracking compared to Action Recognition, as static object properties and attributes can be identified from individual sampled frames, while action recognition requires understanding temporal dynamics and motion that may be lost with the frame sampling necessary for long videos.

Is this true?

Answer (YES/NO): NO